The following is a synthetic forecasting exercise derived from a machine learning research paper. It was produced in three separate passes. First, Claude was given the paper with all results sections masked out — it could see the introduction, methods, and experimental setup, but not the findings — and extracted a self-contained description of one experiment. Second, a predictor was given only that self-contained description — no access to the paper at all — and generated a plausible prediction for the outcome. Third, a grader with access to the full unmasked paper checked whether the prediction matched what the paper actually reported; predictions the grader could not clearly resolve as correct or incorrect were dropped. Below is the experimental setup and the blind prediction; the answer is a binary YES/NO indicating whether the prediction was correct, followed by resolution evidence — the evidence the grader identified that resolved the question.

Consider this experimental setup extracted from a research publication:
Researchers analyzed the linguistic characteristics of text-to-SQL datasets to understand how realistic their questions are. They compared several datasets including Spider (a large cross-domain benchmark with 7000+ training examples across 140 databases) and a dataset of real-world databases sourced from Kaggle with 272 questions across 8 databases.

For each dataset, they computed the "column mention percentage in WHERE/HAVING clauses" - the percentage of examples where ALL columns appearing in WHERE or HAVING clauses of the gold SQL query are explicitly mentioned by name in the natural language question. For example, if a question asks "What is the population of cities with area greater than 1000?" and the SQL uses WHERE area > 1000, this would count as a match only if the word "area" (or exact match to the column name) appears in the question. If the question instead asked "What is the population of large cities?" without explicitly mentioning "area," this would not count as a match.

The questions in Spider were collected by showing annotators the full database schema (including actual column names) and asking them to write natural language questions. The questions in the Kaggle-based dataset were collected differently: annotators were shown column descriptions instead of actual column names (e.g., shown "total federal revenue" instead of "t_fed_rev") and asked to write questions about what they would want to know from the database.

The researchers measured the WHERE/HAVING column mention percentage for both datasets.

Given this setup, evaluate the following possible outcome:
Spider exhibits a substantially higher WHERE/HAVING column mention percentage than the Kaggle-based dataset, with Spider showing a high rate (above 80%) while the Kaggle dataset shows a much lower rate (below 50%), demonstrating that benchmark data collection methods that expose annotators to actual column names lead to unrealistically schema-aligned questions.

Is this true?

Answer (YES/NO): NO